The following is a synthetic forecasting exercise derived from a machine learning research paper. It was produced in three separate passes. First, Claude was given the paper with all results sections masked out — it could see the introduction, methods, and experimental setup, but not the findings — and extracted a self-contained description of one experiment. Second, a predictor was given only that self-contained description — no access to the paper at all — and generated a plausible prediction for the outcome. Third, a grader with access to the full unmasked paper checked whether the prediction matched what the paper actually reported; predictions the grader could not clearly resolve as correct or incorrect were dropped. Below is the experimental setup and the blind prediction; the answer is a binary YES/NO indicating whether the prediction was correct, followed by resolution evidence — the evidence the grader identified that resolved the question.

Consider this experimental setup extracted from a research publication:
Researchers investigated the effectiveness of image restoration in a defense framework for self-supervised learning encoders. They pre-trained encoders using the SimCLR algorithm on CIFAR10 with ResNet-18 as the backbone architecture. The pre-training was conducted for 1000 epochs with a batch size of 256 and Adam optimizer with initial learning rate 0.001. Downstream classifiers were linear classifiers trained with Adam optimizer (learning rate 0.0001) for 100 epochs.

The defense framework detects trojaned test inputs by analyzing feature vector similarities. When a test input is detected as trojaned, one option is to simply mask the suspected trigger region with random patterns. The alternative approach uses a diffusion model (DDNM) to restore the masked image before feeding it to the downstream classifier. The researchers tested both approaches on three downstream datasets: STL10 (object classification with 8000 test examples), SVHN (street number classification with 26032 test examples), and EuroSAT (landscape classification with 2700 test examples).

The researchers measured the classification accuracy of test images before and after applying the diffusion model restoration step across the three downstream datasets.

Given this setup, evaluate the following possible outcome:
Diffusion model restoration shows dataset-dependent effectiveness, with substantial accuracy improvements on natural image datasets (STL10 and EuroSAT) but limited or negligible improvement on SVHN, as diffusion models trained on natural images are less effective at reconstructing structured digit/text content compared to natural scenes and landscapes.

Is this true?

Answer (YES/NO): NO